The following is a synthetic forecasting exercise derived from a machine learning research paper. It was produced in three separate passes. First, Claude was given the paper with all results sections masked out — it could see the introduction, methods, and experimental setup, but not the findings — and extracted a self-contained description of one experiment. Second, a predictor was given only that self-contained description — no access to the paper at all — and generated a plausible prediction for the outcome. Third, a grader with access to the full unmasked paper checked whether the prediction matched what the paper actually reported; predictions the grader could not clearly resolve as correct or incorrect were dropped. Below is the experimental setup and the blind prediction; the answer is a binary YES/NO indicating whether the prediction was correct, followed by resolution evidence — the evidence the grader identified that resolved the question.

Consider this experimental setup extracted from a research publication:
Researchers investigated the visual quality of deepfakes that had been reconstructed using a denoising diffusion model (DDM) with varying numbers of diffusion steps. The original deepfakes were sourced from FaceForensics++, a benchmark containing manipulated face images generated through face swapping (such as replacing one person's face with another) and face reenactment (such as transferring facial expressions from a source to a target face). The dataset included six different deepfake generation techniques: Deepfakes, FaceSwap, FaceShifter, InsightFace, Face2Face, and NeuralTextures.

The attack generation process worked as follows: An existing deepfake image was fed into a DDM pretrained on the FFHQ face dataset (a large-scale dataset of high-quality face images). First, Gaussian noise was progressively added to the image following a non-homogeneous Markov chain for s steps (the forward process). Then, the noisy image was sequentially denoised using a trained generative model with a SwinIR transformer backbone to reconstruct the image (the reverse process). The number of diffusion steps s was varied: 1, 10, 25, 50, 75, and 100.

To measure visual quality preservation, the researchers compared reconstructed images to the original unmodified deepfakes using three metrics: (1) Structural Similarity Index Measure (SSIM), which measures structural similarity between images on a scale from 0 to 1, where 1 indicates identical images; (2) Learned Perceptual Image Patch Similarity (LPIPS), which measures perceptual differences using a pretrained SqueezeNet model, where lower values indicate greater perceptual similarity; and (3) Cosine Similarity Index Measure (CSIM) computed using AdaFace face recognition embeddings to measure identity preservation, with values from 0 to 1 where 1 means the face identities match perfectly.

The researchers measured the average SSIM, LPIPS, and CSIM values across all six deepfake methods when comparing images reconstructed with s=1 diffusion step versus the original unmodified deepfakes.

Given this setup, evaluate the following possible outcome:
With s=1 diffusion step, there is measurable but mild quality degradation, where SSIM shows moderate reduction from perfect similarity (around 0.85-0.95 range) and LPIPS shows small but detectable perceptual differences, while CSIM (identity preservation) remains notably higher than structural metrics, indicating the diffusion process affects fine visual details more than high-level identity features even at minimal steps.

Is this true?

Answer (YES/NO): NO